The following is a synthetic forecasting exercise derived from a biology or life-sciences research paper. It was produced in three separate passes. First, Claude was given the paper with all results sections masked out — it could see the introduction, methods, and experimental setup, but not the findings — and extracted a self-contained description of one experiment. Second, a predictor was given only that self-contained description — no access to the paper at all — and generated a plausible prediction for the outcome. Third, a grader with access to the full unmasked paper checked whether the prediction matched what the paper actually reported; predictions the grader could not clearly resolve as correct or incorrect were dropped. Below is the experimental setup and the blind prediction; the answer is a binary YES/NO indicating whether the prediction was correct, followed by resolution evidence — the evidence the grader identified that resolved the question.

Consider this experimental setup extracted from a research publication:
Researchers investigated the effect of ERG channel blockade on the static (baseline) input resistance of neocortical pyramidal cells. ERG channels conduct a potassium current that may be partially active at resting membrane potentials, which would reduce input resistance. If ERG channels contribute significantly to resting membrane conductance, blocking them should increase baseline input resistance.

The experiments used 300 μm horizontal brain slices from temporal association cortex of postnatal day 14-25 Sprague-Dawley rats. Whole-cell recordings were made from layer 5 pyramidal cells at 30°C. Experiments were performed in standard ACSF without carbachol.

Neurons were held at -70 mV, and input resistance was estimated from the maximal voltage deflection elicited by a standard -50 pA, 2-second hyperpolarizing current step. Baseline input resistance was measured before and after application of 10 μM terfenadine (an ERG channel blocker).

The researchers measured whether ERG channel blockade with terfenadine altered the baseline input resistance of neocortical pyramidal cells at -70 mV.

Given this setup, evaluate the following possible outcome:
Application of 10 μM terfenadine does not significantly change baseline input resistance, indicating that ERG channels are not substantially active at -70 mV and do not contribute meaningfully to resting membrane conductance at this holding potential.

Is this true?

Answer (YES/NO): NO